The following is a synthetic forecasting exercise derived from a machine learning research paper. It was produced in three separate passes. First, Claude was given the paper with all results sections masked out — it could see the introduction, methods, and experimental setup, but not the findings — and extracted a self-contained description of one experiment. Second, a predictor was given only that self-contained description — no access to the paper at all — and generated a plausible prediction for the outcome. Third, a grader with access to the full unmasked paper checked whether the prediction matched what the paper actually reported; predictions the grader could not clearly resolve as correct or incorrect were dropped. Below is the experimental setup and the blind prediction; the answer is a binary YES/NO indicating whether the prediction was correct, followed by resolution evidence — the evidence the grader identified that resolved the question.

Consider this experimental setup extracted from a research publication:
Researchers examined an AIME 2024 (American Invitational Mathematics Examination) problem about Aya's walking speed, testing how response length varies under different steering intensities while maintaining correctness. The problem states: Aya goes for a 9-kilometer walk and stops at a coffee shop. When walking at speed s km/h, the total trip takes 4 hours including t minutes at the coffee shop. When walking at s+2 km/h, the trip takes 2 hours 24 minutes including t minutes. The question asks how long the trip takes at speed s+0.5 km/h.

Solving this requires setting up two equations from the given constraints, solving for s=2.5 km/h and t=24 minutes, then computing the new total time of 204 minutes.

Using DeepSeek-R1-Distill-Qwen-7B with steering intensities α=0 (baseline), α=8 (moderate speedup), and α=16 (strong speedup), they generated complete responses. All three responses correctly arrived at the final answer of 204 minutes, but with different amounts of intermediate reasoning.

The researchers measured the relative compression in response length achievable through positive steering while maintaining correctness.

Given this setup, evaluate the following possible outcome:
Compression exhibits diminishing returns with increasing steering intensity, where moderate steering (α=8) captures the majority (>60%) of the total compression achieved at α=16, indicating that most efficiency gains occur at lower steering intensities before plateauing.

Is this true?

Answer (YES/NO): NO